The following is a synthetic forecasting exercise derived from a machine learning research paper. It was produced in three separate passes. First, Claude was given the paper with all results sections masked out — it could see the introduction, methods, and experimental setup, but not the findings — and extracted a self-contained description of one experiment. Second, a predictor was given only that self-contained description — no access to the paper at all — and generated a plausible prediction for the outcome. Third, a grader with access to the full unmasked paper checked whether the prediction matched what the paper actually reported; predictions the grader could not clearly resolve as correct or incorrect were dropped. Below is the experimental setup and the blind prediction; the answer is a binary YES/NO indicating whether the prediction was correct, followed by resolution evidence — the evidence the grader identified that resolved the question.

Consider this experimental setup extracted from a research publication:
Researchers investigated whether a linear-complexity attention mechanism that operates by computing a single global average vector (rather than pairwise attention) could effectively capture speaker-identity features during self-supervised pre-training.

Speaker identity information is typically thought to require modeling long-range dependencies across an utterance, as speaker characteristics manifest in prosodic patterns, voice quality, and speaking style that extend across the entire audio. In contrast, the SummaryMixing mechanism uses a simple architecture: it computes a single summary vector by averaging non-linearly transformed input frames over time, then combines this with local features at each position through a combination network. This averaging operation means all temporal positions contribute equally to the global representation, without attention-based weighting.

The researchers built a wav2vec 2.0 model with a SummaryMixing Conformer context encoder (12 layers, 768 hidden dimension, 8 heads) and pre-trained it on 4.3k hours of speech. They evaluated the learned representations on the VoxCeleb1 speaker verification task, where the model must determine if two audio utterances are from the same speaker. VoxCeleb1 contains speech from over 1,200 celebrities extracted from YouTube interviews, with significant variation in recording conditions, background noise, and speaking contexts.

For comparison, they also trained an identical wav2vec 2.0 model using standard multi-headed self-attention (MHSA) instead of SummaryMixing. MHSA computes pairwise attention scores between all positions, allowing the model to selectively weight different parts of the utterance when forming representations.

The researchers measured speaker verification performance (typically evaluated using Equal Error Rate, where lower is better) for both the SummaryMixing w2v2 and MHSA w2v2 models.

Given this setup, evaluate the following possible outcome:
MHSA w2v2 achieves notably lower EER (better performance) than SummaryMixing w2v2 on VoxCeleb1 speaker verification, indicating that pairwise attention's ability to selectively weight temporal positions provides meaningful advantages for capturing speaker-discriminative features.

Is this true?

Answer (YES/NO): NO